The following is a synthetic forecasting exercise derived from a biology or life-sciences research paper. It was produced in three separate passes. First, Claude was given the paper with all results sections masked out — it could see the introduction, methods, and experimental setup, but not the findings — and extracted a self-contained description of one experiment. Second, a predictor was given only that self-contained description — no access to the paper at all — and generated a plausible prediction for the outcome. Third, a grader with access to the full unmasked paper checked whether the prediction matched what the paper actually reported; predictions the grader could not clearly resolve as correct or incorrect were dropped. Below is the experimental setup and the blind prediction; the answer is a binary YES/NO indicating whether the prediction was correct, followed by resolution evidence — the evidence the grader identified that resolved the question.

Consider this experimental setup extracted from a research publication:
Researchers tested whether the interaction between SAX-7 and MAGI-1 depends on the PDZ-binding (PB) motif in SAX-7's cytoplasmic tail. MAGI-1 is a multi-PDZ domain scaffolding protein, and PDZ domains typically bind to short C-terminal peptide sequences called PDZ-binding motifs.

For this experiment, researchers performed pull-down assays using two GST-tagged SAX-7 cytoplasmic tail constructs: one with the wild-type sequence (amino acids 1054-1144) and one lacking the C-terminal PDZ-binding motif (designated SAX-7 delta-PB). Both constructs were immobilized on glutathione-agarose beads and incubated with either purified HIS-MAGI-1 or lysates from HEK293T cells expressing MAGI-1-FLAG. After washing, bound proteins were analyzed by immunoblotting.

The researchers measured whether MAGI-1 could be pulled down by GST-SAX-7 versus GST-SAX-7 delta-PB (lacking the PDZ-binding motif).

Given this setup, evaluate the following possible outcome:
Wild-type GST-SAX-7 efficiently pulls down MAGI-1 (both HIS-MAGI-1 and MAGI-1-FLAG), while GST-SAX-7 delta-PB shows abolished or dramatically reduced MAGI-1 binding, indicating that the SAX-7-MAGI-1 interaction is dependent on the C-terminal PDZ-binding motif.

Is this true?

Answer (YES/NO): YES